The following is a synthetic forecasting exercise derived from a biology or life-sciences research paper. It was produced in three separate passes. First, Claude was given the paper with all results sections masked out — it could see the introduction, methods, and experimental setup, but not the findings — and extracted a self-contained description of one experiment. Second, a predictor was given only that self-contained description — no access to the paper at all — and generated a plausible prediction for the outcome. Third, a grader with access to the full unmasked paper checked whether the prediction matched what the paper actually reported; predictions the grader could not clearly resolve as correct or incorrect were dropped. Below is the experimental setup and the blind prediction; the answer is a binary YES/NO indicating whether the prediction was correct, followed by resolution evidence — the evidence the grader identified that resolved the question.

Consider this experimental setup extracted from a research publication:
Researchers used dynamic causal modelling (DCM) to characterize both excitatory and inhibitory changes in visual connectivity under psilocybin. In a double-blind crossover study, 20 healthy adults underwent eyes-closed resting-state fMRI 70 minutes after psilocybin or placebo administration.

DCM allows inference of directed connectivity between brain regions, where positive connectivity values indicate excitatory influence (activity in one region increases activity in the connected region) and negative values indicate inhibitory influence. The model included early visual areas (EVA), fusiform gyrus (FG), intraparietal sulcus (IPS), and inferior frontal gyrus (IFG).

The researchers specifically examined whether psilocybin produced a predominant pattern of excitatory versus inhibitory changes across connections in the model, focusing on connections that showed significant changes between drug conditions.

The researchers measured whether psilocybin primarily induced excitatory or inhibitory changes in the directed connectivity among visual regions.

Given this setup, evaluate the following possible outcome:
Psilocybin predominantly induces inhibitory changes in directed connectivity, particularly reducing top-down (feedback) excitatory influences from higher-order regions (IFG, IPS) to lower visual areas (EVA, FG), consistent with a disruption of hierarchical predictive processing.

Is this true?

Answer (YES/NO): NO